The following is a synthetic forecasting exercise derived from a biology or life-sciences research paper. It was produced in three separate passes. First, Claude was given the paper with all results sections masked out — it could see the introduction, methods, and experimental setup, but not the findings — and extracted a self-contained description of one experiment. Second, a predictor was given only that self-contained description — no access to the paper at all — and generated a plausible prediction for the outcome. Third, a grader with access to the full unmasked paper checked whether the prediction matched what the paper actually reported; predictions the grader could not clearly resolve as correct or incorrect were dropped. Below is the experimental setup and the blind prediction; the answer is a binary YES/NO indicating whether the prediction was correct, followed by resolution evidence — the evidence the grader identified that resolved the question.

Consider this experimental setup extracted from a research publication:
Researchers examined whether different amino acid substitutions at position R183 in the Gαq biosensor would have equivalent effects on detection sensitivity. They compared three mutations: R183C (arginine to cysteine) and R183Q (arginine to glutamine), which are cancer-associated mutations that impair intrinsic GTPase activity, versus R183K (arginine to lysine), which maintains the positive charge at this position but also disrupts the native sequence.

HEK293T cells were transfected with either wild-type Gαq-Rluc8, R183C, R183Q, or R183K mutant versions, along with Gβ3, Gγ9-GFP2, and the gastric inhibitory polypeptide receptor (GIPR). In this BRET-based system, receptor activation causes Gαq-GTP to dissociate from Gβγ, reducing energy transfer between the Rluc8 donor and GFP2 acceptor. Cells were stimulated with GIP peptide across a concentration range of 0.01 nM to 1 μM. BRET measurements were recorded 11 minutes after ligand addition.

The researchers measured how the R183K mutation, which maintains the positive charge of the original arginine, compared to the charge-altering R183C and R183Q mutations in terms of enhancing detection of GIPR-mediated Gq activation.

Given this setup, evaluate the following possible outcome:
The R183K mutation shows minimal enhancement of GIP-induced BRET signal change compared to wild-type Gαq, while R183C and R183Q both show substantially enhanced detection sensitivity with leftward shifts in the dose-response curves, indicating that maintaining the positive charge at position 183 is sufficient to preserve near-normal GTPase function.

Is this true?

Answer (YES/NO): NO